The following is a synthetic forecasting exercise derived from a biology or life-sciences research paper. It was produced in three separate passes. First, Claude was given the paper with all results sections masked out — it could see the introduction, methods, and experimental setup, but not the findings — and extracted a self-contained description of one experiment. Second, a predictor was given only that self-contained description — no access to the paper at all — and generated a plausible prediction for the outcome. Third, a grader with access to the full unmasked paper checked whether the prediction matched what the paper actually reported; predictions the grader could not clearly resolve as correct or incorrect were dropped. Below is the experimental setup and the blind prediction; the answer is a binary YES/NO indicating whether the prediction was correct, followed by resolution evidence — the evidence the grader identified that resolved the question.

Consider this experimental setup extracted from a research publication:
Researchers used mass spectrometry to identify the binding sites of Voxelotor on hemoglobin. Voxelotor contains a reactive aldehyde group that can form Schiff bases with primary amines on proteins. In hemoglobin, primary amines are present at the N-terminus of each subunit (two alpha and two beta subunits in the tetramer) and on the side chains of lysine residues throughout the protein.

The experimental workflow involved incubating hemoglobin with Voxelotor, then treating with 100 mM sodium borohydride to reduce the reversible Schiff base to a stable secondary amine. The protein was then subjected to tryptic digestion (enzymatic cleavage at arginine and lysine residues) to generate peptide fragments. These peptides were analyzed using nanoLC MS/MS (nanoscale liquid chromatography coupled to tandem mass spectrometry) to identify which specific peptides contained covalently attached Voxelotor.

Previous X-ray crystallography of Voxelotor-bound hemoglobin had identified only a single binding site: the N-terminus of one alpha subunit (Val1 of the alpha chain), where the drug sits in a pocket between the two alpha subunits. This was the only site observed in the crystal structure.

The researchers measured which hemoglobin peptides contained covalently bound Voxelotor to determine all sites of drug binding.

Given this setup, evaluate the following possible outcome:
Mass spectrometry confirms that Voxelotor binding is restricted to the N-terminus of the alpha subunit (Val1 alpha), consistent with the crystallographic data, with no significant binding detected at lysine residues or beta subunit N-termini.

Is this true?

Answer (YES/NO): NO